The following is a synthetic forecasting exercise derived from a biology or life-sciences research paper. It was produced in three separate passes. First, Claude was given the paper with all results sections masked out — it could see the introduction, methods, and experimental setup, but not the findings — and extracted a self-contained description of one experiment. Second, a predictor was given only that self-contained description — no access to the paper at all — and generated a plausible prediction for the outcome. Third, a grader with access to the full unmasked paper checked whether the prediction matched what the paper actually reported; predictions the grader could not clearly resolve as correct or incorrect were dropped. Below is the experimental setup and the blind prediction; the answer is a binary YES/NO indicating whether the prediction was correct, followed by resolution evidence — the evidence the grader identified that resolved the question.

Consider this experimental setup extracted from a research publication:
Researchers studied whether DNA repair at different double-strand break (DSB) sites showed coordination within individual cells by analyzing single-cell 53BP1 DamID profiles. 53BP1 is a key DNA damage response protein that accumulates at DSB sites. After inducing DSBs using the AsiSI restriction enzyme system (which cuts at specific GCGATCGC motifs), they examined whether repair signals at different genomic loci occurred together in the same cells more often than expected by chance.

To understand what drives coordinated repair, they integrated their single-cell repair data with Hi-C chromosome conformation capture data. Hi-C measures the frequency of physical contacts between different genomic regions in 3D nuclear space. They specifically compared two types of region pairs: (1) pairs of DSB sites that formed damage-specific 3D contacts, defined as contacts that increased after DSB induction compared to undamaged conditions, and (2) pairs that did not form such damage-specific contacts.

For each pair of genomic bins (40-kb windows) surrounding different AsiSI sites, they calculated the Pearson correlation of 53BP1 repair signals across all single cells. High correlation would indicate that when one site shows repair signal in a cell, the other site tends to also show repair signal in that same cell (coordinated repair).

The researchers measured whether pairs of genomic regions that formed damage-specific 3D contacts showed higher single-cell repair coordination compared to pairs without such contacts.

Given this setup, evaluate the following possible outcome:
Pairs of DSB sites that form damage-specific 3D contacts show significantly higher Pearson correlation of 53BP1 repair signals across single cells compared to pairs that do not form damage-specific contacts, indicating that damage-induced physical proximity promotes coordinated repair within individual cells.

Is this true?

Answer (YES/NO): YES